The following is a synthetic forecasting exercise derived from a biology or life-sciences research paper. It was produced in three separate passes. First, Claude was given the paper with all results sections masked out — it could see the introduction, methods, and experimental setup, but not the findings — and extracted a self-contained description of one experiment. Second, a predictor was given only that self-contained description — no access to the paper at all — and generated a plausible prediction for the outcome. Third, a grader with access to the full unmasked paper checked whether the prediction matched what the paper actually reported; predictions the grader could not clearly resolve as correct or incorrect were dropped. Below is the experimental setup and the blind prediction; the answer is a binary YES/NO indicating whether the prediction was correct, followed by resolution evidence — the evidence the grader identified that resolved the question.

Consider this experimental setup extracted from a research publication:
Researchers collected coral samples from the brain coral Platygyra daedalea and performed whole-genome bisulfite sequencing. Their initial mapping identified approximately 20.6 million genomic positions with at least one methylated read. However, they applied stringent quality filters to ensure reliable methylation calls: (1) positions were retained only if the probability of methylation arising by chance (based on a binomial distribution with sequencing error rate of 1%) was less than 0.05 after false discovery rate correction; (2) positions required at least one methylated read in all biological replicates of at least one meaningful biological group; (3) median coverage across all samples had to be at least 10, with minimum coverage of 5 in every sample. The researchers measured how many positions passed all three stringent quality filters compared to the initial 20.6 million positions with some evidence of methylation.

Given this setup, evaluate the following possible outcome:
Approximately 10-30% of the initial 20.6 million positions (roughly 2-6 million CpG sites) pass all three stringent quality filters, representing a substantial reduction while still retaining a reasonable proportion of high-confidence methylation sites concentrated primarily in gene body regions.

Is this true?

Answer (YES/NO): NO